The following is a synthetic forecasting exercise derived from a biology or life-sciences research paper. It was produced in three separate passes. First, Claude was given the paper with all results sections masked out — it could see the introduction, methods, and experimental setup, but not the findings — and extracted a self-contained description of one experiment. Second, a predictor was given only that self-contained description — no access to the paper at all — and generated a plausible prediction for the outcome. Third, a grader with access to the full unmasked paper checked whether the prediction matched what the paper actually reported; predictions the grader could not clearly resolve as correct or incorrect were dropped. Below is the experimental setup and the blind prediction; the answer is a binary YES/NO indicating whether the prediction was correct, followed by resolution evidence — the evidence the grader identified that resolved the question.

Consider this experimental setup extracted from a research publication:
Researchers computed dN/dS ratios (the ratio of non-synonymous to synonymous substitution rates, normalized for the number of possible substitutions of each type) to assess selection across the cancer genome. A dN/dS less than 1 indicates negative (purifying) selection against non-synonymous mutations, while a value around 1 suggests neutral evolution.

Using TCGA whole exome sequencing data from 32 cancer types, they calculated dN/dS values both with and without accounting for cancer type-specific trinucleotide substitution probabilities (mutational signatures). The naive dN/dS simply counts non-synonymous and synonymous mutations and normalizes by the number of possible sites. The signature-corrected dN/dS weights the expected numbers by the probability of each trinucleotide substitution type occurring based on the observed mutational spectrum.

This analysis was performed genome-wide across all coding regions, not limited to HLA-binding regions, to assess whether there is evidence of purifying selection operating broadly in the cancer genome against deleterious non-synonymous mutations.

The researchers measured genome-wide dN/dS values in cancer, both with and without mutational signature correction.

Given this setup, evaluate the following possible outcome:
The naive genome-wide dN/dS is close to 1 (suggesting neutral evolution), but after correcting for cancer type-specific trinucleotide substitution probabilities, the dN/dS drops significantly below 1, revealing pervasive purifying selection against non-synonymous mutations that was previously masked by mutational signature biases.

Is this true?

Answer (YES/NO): NO